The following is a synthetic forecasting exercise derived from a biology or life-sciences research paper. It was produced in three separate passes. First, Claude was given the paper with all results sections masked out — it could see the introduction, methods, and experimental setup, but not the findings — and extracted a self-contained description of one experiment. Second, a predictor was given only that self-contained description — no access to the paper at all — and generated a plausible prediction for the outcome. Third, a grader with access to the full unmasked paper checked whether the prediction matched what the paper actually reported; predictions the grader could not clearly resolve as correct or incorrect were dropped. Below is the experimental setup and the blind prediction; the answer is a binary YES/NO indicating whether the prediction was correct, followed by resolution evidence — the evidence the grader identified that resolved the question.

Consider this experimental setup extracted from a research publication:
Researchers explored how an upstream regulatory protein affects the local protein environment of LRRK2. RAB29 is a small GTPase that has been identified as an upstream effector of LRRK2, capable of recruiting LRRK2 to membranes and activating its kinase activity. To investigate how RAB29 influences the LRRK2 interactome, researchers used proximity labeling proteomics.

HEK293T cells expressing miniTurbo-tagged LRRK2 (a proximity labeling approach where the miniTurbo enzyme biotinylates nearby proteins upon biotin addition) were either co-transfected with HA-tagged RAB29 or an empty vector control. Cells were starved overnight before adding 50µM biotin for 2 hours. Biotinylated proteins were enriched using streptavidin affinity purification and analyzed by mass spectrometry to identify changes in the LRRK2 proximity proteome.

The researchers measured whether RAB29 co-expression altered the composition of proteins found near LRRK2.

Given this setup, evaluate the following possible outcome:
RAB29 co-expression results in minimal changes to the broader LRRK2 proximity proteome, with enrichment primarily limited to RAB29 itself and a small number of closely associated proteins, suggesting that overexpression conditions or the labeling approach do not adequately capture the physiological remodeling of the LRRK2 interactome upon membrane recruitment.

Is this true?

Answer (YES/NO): NO